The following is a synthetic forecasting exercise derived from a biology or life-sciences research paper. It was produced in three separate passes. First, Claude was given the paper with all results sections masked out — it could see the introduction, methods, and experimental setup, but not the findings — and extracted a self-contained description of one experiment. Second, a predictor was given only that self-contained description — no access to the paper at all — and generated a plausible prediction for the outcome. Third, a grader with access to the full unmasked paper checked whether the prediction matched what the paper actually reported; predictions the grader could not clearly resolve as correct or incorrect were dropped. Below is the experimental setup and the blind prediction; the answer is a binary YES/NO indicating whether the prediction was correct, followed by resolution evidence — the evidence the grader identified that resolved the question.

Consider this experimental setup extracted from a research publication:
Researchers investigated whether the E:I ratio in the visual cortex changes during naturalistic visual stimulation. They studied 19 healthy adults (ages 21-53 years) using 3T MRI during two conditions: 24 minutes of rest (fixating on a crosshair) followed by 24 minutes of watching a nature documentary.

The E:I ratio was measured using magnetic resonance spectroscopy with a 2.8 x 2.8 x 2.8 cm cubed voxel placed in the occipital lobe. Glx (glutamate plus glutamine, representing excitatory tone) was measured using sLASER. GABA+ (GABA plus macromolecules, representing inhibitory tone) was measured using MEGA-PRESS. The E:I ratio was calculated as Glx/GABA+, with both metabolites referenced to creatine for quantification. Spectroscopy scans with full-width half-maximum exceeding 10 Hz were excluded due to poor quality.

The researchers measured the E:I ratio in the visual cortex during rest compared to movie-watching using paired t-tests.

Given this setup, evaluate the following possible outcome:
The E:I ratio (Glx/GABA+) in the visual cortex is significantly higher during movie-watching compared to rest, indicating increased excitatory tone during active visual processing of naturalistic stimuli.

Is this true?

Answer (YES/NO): NO